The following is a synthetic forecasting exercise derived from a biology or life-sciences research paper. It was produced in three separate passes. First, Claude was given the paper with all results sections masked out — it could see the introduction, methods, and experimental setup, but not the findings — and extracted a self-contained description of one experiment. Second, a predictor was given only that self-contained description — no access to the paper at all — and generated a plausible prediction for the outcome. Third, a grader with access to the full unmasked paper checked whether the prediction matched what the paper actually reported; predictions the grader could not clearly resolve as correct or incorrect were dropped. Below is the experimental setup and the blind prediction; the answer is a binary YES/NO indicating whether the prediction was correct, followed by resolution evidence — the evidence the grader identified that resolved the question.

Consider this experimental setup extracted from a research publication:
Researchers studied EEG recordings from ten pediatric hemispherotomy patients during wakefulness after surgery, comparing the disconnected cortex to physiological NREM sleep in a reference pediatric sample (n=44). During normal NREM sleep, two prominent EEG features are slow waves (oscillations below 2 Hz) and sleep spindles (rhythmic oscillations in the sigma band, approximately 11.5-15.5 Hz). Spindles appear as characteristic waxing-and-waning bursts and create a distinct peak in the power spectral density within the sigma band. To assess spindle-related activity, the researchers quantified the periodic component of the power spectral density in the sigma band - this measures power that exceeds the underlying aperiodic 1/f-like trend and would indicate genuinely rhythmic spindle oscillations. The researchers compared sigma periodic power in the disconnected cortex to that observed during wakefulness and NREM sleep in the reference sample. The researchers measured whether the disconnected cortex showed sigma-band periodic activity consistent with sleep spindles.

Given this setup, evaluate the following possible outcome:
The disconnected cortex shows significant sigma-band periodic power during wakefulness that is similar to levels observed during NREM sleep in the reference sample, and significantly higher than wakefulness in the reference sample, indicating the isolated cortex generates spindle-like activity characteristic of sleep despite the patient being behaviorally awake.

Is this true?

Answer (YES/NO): NO